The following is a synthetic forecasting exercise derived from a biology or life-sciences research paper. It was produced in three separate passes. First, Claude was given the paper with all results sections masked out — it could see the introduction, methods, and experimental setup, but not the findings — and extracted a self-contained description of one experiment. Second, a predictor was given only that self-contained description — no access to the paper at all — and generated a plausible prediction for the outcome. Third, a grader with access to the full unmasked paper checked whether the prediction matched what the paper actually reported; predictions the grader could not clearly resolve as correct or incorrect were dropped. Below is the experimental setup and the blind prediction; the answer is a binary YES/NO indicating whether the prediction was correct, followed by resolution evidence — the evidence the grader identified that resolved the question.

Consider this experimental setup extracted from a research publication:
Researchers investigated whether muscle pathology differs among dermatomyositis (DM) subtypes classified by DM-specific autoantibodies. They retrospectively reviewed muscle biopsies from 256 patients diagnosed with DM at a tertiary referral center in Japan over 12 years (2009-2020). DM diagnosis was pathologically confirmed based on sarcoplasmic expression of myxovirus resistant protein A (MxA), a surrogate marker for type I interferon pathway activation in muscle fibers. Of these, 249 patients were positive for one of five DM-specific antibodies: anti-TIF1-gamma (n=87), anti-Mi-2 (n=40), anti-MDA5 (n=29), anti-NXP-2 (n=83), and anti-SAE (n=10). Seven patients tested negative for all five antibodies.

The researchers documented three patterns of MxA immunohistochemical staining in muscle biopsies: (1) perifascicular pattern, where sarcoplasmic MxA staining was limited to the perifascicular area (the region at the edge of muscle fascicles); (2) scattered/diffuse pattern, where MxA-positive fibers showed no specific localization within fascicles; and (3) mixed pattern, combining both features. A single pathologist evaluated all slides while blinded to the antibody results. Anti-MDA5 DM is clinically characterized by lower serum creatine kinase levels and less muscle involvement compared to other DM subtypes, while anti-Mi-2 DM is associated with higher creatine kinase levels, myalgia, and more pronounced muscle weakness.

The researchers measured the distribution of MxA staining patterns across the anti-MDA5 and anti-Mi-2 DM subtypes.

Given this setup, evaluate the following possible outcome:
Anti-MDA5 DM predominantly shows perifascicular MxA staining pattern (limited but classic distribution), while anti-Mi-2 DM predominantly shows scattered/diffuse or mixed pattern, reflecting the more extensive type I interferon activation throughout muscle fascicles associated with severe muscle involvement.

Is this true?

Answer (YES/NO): NO